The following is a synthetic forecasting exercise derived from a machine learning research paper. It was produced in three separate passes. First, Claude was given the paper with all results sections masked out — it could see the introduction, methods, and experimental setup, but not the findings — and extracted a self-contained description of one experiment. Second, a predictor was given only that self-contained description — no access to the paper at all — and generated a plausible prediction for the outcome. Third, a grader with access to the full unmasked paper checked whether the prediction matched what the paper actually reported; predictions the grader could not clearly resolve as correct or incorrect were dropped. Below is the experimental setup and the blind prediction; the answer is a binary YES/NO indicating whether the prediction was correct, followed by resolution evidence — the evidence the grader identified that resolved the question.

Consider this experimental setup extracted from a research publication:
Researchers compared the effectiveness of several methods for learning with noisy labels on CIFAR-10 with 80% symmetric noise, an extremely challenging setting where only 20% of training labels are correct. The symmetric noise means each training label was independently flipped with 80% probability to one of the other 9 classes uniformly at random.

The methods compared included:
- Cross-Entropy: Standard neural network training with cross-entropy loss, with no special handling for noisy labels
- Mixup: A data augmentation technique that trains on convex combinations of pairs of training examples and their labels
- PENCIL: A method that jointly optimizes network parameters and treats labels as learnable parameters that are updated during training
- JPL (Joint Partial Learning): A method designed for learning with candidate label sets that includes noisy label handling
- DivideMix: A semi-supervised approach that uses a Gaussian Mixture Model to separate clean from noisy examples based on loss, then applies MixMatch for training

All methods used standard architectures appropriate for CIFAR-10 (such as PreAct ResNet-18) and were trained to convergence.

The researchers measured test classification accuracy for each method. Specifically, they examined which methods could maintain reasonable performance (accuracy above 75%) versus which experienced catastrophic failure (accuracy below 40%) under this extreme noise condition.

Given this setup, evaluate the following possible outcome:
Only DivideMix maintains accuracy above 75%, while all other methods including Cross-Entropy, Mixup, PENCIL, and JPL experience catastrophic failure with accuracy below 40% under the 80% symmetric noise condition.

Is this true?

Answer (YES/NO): NO